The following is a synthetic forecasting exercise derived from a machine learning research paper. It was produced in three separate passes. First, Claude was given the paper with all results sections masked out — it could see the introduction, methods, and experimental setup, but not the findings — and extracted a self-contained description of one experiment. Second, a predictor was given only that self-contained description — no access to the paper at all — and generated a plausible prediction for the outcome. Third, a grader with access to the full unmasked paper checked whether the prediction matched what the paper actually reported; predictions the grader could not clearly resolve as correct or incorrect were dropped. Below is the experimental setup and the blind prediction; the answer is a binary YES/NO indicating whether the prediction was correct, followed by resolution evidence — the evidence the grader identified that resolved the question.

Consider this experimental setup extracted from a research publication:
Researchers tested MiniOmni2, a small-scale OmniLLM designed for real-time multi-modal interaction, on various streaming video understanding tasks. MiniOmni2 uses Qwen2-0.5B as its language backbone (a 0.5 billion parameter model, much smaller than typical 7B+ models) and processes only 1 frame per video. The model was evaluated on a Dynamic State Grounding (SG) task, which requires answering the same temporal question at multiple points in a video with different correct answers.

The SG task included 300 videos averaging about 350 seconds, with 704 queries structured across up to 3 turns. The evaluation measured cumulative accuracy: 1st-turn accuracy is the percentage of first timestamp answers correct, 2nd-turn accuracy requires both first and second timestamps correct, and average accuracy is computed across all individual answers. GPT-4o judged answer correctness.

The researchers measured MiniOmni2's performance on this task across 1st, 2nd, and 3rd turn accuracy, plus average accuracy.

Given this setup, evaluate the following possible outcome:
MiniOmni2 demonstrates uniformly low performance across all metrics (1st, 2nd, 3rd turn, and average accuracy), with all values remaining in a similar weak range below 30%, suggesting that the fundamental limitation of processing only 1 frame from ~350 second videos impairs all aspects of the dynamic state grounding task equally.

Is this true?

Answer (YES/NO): NO